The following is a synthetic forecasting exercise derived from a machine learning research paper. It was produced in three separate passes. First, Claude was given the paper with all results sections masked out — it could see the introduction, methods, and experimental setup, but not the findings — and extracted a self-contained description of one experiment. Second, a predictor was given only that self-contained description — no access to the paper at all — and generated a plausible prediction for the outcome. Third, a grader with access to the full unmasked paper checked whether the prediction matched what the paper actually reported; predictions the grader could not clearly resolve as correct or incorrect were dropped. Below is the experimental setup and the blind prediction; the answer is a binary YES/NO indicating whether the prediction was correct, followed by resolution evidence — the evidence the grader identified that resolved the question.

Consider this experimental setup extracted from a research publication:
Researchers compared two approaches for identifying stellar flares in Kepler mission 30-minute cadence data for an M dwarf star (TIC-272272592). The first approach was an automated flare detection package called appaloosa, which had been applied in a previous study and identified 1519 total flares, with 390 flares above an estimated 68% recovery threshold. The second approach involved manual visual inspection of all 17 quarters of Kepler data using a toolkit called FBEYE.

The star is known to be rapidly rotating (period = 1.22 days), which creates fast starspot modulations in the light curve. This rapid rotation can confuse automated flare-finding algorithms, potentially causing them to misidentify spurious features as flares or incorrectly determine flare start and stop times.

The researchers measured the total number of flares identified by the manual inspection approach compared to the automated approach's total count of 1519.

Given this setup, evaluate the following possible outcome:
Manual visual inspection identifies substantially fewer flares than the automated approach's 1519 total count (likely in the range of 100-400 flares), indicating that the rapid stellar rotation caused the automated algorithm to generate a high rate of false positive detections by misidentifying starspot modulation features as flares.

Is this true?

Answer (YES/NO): NO